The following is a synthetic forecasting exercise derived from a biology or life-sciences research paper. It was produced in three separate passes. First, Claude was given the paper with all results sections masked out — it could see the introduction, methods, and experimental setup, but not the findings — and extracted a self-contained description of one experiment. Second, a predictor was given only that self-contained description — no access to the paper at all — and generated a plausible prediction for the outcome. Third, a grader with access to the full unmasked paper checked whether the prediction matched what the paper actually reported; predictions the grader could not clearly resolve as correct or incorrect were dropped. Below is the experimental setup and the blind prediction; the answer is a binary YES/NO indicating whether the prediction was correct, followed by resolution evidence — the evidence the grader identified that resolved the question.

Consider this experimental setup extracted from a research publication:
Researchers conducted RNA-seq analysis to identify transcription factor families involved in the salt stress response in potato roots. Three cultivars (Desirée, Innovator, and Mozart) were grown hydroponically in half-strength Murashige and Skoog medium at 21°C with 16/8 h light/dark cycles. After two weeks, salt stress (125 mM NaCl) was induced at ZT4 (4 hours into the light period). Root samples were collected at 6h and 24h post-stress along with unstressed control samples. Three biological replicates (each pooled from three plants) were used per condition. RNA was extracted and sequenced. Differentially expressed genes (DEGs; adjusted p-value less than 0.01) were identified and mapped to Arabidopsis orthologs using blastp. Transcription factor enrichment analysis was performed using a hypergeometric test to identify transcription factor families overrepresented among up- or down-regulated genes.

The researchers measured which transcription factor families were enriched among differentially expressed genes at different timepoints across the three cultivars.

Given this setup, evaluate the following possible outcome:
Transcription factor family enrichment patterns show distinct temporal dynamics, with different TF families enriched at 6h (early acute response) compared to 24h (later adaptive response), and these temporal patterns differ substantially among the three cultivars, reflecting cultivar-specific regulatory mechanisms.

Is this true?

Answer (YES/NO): YES